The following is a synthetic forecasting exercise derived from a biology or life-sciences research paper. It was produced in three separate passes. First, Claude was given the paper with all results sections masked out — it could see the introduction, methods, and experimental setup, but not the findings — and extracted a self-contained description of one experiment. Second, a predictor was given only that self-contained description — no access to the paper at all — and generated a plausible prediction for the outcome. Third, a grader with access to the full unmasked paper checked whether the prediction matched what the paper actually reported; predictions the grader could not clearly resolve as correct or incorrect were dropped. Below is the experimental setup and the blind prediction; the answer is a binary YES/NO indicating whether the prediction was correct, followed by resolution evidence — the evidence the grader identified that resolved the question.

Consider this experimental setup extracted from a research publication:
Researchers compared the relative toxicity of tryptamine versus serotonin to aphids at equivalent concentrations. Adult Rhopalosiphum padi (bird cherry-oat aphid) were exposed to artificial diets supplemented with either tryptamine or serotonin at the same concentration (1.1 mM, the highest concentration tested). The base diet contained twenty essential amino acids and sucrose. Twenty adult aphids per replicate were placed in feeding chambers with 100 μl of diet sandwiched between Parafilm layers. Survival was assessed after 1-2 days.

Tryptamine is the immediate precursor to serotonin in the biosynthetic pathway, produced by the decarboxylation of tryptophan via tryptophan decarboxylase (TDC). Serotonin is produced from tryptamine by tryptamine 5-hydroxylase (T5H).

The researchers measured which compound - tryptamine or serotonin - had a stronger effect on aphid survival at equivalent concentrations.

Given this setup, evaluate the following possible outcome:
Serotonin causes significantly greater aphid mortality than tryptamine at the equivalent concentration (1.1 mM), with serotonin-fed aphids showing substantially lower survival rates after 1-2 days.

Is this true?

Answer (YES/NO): YES